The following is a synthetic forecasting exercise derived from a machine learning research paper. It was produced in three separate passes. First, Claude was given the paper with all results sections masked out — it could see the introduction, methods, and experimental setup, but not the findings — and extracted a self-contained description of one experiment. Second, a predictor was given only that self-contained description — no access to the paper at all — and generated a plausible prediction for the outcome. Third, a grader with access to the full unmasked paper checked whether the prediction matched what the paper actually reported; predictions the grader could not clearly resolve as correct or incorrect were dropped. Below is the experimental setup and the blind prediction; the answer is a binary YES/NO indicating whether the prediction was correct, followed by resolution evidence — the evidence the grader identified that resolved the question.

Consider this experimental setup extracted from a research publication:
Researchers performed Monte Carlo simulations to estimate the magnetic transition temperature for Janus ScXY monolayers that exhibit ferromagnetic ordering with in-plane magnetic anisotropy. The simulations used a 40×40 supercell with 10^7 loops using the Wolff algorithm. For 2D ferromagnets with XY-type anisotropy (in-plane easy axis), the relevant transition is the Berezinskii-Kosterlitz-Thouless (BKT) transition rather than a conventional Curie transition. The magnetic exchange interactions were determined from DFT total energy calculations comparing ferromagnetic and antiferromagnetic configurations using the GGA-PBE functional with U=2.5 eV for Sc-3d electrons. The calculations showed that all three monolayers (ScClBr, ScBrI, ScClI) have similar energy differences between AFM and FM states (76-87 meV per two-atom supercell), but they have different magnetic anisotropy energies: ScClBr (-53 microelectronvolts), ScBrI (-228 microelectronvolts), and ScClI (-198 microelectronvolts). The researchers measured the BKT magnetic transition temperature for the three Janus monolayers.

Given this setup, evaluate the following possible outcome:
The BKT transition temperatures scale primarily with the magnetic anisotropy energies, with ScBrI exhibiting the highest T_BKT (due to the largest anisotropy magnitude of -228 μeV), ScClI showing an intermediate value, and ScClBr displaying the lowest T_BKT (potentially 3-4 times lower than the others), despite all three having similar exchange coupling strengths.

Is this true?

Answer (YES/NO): NO